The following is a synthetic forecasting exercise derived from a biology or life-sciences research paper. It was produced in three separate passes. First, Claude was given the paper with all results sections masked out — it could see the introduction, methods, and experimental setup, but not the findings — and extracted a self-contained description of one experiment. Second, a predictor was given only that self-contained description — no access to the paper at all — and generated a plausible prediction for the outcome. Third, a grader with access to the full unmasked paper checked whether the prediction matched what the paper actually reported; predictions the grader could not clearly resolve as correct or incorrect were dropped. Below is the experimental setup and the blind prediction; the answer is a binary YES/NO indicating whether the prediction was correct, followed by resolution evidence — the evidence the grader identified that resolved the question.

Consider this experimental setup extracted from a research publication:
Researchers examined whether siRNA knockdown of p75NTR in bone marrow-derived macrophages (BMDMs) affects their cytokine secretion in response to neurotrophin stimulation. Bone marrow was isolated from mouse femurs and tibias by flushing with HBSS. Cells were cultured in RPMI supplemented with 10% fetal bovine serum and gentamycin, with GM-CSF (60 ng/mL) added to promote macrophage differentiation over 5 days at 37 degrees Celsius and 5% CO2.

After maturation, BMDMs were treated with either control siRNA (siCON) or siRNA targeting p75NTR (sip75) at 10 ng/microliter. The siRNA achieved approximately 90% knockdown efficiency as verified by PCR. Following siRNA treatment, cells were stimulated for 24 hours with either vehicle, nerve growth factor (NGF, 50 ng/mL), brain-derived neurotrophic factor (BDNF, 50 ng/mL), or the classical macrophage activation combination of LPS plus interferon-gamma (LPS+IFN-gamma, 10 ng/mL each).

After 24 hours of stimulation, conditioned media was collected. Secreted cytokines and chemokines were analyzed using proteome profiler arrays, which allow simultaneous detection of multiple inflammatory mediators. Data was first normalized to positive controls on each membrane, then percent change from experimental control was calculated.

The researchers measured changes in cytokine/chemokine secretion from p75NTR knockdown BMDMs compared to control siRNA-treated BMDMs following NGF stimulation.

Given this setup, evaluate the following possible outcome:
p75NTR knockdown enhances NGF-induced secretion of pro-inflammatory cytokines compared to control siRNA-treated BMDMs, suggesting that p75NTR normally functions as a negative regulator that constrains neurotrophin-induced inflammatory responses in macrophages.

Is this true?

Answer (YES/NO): NO